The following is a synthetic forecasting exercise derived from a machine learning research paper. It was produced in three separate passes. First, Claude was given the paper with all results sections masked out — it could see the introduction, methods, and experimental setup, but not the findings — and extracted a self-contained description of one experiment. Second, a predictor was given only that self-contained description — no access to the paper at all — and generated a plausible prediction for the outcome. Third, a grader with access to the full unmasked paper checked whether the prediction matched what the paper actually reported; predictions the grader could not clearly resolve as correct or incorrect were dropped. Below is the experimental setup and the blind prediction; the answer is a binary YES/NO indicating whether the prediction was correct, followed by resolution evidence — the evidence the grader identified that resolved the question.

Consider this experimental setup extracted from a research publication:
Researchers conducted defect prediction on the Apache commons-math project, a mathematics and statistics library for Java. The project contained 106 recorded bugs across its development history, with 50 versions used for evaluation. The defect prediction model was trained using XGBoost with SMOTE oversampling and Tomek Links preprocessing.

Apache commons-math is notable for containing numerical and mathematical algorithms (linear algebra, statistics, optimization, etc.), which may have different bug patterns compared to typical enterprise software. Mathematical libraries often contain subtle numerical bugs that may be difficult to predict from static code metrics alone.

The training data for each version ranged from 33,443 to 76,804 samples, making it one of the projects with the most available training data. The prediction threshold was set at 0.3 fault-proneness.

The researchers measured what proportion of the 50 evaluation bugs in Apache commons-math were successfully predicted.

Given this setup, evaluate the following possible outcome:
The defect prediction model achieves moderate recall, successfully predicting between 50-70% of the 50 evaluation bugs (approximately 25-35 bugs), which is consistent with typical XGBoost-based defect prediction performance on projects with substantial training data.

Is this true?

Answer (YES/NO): NO